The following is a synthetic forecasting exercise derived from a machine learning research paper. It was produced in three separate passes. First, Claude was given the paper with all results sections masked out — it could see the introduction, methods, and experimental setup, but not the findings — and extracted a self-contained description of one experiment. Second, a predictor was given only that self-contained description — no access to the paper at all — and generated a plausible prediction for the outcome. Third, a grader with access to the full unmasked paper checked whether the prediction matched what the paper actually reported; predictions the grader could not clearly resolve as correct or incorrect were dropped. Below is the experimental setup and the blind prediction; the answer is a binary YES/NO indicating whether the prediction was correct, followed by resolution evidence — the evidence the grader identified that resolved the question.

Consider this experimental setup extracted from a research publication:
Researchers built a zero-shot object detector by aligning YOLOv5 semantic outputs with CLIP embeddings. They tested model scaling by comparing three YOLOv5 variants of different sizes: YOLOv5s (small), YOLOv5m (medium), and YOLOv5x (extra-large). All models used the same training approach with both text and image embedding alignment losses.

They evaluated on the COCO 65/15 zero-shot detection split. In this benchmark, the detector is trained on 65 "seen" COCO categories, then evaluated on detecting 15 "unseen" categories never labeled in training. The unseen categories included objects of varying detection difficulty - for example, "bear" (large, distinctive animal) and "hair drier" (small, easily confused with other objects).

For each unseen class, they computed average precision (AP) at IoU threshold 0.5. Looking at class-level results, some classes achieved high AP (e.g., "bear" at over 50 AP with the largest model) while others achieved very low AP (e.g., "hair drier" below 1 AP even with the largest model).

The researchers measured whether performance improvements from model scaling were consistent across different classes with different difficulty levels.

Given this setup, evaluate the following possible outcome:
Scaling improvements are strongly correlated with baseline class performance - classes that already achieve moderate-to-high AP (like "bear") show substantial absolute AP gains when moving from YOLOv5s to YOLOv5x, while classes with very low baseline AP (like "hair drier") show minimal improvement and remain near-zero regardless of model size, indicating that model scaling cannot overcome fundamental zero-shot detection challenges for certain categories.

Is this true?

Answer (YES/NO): YES